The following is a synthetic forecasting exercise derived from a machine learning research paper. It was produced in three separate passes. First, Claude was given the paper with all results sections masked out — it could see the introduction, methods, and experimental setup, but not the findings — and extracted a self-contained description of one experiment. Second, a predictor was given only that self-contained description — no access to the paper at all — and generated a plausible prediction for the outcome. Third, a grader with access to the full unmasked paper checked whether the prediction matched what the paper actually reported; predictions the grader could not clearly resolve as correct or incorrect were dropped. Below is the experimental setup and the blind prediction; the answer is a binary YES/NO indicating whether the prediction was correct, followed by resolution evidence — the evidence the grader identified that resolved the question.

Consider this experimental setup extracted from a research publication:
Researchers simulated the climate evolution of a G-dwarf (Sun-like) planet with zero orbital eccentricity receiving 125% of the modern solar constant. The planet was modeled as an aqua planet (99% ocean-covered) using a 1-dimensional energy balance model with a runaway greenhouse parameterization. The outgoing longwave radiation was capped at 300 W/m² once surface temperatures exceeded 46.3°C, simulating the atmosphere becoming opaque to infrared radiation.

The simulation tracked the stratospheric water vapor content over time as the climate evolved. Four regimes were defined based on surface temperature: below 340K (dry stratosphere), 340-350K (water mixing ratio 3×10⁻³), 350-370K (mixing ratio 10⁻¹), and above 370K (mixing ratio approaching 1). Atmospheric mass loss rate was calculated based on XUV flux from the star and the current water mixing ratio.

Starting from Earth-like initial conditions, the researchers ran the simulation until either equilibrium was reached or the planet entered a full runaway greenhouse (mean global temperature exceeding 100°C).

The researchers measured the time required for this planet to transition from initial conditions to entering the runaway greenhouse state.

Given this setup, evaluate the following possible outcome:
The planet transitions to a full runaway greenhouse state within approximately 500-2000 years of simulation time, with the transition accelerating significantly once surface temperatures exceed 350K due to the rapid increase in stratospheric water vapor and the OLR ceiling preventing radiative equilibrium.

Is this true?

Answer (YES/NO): NO